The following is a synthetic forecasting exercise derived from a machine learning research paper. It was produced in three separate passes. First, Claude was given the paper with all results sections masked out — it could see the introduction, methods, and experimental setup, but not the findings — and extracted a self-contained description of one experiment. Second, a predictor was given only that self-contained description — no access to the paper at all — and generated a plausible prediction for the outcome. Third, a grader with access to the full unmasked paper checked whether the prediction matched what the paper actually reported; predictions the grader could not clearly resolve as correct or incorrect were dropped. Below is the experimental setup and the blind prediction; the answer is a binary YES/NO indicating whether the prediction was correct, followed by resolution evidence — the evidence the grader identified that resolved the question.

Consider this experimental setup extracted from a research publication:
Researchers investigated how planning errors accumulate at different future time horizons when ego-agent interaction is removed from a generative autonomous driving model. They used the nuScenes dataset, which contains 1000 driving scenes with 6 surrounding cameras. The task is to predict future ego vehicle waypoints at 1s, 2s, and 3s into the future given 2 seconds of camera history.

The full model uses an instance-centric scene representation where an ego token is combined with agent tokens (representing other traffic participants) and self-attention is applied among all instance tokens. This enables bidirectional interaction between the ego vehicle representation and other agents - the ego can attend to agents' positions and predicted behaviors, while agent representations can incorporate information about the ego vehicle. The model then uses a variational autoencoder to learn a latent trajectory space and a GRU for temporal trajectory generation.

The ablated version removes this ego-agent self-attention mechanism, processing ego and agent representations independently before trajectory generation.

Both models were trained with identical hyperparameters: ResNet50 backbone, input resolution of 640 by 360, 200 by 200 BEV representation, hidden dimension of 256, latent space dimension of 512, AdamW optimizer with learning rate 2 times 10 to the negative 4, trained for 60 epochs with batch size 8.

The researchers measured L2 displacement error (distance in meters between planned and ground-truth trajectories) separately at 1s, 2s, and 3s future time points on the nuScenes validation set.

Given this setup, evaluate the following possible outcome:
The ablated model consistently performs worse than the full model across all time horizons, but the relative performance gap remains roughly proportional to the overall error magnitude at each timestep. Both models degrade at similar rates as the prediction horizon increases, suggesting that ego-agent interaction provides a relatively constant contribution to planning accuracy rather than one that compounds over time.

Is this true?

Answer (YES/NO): YES